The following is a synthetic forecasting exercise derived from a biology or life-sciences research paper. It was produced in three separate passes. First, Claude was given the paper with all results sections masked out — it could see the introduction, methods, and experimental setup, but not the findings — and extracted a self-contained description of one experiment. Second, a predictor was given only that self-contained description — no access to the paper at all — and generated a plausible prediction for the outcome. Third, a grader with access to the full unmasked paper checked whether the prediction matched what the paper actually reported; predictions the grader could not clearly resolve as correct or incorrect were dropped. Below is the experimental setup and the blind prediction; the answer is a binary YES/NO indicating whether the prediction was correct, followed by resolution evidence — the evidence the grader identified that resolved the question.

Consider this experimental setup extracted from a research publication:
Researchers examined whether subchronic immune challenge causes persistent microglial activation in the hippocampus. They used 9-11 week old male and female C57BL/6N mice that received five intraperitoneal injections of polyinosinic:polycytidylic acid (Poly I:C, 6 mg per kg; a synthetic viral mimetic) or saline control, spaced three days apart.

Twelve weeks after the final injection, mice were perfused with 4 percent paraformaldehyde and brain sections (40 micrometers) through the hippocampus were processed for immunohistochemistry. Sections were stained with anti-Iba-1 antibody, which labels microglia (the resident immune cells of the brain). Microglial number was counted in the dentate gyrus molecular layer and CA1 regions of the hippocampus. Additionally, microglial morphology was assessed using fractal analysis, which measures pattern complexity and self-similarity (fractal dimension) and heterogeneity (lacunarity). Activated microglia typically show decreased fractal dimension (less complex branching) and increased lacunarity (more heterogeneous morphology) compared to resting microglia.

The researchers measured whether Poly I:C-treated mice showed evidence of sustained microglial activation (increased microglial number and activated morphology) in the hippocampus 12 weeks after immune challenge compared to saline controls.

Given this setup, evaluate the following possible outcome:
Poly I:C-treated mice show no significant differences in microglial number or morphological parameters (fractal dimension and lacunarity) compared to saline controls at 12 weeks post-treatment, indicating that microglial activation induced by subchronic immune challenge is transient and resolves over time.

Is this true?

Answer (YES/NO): YES